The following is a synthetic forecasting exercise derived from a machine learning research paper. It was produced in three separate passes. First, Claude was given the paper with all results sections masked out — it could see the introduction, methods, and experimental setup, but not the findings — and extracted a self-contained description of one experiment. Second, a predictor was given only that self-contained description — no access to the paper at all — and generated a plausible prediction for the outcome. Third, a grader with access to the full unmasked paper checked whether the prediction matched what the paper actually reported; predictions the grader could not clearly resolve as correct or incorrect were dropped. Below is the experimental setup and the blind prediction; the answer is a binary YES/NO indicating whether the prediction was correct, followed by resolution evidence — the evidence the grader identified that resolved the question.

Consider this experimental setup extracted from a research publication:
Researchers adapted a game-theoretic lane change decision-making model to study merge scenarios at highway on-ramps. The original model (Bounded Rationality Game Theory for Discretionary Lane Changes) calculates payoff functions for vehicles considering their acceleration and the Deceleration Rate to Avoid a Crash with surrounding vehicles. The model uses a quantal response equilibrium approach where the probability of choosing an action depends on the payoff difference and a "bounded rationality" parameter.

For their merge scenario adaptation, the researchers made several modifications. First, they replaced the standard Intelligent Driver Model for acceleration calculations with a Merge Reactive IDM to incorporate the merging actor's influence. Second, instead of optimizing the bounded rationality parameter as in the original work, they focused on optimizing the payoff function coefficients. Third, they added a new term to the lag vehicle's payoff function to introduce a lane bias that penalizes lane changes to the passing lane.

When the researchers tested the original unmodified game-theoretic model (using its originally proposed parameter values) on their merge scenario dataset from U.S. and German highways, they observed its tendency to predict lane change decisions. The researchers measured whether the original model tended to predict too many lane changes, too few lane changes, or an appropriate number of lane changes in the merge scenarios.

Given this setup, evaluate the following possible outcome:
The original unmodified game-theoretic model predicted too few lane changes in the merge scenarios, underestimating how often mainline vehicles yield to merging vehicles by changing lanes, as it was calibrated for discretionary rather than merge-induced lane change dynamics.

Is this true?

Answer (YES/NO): NO